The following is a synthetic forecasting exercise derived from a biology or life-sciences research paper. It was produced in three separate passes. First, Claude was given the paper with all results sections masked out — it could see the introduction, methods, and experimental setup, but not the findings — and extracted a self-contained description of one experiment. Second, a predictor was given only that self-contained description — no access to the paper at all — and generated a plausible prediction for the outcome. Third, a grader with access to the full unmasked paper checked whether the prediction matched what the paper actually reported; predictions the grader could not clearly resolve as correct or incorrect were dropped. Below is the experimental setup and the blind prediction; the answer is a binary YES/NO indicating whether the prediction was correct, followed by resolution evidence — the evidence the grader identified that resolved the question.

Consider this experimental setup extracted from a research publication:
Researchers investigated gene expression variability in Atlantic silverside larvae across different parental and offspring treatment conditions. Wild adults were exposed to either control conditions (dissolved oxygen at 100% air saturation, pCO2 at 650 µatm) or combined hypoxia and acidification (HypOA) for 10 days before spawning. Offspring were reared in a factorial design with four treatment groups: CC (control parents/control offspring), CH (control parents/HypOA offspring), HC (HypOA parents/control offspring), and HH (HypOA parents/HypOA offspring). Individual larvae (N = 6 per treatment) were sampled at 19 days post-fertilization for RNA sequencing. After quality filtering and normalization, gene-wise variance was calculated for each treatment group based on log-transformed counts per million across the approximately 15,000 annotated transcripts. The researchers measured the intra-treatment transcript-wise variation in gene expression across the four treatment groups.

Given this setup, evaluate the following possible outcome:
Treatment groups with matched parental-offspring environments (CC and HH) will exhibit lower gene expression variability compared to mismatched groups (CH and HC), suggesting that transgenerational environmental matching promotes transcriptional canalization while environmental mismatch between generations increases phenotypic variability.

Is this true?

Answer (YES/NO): NO